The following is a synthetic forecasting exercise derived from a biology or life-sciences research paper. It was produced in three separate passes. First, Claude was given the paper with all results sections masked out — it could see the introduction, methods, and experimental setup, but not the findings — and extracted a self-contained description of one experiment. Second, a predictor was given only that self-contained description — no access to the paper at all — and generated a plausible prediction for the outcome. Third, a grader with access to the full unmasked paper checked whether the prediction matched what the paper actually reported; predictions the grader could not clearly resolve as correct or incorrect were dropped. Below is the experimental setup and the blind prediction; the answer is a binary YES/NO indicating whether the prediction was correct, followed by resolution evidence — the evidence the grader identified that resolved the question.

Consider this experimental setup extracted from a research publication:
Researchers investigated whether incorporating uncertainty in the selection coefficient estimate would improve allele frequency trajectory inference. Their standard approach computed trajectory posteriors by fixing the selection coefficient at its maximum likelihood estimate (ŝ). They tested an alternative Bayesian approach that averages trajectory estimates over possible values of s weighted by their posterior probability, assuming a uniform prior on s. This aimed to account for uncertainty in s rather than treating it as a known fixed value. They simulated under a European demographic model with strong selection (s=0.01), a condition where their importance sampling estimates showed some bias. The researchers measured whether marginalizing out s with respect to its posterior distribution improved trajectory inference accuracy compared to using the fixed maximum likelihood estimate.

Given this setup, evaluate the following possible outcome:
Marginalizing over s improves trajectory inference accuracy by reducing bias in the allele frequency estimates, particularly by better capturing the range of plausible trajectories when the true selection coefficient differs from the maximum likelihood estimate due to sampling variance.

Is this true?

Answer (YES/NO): NO